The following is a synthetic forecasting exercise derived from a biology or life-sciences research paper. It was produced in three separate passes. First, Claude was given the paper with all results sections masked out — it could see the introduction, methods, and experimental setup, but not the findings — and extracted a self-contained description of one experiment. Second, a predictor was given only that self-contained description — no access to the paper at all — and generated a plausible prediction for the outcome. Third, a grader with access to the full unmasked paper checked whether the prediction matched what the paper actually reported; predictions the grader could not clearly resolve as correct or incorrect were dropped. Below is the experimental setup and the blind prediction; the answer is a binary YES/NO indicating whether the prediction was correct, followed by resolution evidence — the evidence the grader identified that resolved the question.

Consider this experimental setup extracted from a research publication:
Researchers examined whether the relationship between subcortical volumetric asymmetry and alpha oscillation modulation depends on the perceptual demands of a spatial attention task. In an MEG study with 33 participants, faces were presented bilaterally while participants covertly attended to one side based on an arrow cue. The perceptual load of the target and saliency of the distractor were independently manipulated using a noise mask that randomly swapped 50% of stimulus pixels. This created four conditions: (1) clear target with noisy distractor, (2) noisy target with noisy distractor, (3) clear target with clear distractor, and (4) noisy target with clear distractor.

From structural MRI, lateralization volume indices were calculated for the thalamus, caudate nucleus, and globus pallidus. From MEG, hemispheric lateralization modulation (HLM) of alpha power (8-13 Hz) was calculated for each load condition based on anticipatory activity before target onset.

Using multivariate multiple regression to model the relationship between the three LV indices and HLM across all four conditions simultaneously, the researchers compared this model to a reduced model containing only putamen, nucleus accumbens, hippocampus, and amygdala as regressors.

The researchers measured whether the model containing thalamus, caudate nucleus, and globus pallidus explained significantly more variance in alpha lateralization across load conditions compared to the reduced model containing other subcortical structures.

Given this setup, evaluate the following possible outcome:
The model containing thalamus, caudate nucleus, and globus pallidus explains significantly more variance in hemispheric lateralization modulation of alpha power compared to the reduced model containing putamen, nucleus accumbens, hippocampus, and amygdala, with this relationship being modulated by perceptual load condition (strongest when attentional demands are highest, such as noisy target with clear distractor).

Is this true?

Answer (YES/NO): NO